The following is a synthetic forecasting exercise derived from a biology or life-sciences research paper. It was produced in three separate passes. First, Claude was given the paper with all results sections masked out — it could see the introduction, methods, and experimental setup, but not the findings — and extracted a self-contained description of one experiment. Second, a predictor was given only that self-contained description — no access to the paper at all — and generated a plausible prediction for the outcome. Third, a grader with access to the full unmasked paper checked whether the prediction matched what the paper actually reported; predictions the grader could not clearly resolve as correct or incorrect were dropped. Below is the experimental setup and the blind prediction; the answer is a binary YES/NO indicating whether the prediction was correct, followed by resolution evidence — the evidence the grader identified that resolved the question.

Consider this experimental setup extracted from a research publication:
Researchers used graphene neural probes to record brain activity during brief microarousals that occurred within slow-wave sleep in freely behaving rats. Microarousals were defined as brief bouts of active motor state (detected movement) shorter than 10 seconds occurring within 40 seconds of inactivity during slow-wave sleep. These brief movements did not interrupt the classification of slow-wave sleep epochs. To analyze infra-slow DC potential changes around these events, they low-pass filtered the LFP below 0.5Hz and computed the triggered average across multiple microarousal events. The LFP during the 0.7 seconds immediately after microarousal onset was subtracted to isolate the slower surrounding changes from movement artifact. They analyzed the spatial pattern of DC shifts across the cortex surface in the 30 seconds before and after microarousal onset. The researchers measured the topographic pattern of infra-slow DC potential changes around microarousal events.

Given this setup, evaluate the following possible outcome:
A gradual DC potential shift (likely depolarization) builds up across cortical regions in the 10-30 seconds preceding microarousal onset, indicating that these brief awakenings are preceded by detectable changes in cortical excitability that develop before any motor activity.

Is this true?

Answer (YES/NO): NO